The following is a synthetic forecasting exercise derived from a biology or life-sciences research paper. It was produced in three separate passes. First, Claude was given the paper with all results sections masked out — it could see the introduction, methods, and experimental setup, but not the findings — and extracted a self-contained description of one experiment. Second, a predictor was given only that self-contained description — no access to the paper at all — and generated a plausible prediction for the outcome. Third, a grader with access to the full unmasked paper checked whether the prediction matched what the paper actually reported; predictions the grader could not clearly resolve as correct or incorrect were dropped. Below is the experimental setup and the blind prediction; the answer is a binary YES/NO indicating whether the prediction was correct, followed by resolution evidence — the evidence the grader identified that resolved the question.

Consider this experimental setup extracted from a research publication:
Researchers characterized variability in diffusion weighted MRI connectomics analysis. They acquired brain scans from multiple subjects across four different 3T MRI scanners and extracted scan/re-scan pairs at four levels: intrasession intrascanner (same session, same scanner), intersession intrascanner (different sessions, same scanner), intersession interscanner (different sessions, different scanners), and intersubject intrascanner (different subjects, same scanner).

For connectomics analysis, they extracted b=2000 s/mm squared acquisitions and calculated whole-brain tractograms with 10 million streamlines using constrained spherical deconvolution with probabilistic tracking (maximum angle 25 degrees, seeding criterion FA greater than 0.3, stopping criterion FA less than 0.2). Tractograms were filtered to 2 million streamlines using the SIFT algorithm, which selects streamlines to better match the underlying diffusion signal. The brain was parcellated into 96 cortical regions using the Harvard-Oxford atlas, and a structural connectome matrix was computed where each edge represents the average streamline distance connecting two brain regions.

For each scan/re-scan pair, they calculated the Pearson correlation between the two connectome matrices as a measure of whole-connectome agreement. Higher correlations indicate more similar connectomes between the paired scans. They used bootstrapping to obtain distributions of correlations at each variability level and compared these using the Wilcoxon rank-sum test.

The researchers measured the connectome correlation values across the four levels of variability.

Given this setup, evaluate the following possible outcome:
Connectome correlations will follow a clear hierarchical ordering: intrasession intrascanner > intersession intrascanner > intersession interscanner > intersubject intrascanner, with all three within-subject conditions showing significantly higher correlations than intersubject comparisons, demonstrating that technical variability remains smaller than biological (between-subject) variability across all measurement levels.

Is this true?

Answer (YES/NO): NO